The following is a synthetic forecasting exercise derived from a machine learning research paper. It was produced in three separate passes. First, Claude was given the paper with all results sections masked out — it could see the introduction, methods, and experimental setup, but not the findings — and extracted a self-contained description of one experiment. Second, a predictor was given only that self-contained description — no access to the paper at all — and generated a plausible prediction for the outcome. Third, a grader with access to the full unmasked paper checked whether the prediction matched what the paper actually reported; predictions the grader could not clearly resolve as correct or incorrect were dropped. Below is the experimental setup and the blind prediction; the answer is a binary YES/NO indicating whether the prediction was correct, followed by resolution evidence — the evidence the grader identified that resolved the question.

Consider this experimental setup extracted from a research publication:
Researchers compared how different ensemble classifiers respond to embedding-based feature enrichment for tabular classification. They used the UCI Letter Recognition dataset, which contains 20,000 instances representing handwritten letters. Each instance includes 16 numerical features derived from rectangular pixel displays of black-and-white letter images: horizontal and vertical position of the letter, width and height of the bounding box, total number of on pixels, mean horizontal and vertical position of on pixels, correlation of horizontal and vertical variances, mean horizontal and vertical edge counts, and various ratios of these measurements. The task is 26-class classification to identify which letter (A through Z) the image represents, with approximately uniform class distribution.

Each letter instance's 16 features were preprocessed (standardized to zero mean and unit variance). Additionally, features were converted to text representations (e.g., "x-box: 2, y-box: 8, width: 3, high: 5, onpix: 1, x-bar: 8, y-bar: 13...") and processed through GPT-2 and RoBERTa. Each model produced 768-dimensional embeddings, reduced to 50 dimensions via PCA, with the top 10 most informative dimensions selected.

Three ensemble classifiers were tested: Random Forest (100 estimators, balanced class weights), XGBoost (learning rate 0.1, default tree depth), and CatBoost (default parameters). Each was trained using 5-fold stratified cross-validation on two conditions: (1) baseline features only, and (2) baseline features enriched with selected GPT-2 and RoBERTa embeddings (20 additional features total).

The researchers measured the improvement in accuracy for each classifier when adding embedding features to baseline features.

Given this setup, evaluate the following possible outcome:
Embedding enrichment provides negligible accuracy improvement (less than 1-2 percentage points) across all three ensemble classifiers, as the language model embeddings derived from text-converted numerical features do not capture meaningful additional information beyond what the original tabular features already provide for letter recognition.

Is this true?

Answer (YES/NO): YES